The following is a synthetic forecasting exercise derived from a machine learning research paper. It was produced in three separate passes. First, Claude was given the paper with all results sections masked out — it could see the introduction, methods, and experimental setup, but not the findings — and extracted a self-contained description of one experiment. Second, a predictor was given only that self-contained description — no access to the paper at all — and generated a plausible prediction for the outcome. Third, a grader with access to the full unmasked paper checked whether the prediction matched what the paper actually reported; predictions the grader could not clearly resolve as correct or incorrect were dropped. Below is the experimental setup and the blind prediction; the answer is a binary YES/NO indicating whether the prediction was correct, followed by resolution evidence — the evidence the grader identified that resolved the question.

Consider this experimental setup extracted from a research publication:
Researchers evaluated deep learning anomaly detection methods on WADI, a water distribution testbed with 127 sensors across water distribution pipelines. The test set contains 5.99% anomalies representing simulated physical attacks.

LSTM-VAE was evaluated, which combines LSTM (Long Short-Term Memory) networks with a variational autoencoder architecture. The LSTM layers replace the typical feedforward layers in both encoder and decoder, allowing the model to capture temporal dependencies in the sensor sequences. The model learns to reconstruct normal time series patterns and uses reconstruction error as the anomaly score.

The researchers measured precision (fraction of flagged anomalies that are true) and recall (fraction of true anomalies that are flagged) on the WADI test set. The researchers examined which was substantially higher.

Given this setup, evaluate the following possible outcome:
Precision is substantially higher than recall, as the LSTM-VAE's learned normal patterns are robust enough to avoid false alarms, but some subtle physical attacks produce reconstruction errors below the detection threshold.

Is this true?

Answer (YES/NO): YES